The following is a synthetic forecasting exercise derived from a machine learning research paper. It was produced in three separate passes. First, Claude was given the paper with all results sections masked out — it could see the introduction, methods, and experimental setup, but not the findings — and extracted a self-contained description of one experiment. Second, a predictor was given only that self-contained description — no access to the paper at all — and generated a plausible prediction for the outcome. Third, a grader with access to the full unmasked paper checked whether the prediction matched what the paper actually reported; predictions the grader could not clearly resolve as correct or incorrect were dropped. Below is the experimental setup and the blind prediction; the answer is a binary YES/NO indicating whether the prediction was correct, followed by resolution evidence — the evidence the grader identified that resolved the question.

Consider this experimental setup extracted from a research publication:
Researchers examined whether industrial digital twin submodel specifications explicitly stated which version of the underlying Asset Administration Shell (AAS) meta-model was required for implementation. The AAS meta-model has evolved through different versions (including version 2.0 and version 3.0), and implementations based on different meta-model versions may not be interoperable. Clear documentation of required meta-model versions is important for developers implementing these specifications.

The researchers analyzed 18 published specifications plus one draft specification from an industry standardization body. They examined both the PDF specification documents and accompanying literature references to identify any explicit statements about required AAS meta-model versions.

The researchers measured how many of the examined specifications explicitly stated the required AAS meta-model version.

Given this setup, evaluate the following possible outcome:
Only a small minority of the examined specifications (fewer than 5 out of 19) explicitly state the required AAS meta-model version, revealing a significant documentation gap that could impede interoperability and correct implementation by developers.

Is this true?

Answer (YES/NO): YES